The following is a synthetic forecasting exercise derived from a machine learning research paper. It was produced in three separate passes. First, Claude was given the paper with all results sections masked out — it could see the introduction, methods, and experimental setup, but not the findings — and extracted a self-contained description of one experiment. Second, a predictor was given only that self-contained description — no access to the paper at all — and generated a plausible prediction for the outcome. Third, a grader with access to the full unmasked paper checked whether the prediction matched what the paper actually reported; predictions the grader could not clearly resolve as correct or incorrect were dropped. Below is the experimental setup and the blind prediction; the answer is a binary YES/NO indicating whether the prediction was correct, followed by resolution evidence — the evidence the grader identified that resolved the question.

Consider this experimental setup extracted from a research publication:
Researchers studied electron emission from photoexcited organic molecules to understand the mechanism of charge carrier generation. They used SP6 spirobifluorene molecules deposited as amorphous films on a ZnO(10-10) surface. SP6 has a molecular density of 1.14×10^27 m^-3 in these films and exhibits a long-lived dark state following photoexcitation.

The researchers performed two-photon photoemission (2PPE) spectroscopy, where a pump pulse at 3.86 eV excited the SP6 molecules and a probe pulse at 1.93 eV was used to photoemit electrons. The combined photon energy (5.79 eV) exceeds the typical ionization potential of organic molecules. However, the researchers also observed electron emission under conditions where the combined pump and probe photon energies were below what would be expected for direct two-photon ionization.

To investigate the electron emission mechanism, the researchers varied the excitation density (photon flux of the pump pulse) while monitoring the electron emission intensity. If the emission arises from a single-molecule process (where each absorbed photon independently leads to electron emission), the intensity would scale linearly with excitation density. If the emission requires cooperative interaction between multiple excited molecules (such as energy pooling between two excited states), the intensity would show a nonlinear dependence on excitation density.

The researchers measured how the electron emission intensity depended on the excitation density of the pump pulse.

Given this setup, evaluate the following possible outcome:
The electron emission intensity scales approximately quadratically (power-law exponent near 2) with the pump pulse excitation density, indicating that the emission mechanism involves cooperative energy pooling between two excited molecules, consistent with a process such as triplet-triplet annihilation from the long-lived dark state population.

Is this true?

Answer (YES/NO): NO